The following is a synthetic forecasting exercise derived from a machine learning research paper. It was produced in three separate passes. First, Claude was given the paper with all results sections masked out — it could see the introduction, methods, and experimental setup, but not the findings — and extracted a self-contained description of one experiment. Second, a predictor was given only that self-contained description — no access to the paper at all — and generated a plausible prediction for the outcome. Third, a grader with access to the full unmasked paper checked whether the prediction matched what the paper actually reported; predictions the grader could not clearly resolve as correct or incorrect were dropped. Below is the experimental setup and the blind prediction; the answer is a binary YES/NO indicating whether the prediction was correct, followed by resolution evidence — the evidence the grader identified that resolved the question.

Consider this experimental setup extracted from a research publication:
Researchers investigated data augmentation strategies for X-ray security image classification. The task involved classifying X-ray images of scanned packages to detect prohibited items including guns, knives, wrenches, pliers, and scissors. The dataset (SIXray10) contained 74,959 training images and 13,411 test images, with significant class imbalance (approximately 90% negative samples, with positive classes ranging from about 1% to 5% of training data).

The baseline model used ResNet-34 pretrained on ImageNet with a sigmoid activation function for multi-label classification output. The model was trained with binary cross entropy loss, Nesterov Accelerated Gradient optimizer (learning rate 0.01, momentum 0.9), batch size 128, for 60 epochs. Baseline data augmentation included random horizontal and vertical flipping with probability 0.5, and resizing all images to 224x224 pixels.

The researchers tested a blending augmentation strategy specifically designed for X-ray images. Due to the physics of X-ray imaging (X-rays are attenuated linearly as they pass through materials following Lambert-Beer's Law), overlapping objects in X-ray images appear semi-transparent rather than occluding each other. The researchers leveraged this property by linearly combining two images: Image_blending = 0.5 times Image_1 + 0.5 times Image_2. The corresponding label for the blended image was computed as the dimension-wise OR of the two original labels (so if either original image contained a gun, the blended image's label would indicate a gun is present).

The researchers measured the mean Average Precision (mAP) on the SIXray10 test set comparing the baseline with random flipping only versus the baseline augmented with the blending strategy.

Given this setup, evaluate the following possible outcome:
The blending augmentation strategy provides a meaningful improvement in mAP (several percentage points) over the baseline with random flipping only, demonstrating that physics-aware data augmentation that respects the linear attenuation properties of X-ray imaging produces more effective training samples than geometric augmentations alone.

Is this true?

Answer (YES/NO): NO